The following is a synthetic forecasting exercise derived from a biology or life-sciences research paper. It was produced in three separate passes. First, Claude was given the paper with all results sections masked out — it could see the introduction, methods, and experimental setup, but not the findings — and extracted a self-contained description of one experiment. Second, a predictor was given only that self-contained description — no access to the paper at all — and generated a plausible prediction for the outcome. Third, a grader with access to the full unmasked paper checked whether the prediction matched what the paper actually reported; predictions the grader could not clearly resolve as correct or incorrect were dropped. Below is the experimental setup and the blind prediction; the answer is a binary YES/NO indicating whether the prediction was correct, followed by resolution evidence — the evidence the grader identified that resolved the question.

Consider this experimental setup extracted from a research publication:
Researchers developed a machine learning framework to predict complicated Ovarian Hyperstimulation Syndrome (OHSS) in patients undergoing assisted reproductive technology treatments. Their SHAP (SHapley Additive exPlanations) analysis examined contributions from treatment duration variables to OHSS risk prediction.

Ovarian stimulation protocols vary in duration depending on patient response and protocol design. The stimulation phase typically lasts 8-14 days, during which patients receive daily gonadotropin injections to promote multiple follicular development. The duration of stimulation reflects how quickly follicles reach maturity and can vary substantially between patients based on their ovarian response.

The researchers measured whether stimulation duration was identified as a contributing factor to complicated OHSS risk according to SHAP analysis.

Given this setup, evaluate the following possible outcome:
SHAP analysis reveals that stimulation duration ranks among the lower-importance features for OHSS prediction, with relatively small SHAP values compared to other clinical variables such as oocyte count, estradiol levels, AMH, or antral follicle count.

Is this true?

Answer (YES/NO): NO